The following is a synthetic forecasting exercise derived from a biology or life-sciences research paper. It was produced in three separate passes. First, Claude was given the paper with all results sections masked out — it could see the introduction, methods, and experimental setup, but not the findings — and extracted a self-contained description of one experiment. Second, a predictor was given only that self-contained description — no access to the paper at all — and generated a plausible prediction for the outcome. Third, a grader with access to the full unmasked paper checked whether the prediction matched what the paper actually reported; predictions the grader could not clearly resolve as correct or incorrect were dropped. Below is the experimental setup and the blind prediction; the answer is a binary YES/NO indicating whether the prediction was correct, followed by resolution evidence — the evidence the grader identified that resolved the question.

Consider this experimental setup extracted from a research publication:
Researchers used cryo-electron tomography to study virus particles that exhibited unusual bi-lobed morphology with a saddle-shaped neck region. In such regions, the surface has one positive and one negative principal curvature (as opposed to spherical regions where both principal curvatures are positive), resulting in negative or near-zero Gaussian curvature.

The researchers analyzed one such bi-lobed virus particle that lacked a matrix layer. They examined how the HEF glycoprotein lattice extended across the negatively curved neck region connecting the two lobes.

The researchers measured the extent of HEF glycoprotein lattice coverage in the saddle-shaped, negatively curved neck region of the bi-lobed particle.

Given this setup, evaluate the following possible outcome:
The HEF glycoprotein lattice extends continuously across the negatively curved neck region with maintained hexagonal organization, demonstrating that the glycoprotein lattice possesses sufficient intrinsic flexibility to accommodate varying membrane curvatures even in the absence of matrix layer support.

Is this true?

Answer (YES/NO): NO